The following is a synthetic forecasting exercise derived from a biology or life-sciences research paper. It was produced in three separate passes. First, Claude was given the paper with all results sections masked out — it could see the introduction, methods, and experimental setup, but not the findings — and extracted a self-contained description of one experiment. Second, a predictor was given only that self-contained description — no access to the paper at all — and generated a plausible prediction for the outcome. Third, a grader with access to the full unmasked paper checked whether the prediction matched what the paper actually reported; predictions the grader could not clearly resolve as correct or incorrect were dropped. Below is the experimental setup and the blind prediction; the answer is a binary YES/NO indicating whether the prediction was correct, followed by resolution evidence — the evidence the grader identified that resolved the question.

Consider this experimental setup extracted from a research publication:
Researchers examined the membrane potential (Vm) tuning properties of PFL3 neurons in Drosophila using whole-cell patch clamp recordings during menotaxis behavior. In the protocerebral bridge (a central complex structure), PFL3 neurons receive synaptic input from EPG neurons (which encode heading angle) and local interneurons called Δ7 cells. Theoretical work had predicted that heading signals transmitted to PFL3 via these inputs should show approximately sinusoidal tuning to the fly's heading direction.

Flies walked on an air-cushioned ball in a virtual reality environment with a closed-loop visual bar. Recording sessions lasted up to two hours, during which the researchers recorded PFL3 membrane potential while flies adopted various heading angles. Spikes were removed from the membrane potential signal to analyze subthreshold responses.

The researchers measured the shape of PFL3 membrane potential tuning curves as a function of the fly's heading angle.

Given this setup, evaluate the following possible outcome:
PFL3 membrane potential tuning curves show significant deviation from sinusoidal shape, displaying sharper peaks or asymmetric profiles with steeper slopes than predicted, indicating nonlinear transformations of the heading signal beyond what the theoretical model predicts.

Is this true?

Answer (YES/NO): NO